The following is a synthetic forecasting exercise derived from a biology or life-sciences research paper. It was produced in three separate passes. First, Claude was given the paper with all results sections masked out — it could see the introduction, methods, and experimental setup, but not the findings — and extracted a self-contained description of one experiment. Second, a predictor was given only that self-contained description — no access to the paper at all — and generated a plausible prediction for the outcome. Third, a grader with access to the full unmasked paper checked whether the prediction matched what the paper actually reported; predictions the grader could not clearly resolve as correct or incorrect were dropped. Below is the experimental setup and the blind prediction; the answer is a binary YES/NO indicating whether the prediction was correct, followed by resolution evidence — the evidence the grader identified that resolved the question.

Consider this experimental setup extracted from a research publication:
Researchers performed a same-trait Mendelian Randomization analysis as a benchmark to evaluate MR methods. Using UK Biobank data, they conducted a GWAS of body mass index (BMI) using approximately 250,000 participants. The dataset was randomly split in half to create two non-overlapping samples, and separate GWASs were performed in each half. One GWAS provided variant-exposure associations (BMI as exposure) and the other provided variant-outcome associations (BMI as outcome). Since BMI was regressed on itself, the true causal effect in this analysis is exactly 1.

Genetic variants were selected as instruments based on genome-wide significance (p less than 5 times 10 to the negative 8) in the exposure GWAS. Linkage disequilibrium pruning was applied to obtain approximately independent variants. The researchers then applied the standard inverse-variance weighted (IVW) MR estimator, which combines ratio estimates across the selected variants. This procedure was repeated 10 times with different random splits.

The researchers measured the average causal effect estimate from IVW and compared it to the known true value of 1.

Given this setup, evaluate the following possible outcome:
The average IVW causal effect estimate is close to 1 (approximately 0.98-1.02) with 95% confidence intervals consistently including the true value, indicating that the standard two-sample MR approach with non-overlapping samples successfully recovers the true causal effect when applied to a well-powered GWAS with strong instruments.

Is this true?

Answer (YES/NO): NO